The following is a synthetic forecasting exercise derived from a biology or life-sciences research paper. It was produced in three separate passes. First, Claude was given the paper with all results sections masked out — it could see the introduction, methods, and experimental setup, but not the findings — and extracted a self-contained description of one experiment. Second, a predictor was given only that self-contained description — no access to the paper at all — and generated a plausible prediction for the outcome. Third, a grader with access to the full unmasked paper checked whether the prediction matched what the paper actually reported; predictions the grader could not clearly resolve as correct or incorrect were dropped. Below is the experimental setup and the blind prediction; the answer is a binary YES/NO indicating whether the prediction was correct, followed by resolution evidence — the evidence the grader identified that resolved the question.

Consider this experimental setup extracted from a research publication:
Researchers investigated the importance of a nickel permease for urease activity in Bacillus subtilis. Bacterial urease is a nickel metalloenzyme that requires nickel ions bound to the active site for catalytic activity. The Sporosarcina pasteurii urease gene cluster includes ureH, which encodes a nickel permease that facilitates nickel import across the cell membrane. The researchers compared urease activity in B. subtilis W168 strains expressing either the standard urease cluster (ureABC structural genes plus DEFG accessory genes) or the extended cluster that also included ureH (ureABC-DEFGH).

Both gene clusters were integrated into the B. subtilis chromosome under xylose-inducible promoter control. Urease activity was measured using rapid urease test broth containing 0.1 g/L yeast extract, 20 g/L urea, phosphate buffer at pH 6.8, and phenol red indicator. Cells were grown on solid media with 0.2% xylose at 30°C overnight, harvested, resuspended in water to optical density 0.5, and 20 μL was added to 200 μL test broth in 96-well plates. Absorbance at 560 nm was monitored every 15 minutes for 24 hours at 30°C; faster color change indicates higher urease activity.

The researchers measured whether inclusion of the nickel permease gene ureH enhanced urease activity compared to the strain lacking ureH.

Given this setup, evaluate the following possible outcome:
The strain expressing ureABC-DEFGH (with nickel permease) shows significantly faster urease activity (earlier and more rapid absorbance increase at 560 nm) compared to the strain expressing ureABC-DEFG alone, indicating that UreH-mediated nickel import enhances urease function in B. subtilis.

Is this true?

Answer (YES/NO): YES